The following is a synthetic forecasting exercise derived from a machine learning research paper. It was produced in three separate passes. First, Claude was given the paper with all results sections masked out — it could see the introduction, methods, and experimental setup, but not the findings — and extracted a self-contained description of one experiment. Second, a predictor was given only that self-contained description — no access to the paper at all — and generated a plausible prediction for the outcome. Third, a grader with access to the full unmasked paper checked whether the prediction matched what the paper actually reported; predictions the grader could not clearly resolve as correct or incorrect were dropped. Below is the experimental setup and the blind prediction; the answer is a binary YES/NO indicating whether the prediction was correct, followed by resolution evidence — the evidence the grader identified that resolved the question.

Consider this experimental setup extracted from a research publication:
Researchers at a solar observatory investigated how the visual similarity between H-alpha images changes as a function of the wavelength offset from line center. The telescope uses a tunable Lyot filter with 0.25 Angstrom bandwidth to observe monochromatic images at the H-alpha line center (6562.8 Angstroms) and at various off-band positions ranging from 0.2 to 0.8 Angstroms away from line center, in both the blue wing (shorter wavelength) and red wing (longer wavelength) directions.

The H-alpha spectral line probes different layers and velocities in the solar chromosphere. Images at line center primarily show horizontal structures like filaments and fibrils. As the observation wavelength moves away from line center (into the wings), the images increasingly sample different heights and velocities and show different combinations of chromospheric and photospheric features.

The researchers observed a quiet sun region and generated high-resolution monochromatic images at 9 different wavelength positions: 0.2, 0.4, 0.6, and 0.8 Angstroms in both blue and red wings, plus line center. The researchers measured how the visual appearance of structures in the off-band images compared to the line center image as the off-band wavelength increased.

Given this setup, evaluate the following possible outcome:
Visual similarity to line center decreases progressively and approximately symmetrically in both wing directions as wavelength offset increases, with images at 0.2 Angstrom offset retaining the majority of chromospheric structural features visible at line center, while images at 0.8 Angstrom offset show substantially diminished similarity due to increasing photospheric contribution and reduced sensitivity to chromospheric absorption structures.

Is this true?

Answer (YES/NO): YES